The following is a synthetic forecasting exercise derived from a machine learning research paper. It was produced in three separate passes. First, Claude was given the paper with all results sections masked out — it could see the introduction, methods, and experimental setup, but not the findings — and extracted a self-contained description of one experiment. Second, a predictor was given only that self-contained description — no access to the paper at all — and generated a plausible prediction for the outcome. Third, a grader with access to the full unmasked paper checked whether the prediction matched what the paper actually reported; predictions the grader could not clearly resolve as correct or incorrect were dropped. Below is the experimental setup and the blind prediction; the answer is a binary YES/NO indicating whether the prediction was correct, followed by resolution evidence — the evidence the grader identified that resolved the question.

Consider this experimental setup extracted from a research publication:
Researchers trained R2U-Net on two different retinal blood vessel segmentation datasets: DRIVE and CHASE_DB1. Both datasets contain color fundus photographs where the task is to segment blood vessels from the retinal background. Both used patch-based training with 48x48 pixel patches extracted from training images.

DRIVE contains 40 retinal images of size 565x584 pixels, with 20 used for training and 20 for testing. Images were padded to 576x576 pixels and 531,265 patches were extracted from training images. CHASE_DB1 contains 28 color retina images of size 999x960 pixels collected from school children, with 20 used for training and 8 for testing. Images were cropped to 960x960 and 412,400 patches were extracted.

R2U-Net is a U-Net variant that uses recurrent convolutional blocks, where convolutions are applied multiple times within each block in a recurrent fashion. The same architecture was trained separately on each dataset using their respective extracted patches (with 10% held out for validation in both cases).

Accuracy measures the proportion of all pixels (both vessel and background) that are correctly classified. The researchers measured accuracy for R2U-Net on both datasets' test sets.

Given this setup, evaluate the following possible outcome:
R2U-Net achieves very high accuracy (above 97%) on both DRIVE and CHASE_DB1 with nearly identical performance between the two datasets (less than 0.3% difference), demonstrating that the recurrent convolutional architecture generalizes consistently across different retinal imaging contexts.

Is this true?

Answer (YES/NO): NO